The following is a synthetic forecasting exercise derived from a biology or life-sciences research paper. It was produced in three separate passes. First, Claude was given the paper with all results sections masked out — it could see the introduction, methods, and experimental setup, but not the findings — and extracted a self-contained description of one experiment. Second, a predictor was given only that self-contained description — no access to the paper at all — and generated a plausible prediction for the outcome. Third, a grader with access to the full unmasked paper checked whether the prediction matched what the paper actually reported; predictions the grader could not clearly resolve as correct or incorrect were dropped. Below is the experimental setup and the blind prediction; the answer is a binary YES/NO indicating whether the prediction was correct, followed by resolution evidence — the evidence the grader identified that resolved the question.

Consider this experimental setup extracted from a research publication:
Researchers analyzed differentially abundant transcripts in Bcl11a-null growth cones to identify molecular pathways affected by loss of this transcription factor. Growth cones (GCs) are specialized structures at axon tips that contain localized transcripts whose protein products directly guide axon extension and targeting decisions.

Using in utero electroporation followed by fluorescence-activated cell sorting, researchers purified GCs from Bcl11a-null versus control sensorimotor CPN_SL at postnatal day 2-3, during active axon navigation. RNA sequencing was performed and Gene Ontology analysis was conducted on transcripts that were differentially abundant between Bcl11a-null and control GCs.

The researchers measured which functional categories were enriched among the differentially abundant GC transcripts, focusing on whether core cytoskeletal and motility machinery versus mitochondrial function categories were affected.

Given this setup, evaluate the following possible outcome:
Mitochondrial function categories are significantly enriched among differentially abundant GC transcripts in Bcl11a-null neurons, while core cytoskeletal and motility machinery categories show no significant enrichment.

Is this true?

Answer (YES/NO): YES